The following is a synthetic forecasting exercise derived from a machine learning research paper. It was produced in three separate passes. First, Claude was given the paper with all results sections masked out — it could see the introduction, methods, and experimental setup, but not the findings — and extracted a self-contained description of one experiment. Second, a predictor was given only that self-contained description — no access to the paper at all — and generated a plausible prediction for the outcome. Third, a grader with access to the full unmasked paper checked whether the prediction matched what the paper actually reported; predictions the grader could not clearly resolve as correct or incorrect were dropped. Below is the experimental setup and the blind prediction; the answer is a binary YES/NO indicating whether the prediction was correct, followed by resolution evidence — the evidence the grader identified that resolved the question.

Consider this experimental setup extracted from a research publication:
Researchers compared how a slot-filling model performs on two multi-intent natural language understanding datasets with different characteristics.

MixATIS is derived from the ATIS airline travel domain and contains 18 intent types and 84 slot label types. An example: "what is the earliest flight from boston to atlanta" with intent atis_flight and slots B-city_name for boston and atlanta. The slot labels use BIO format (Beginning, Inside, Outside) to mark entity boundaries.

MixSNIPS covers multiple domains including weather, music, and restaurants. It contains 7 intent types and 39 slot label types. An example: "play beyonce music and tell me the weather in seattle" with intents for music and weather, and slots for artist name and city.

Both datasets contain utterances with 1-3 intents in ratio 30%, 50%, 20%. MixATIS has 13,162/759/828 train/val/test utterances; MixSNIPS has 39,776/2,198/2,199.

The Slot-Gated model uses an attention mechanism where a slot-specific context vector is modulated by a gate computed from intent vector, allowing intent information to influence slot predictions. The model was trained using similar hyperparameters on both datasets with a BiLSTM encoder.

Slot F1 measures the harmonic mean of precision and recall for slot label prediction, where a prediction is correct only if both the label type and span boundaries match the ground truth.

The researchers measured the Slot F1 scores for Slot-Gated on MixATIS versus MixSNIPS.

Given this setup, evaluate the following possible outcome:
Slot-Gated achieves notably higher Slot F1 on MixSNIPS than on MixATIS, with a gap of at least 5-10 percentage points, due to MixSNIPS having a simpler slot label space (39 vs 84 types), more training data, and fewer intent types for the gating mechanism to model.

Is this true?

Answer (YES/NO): NO